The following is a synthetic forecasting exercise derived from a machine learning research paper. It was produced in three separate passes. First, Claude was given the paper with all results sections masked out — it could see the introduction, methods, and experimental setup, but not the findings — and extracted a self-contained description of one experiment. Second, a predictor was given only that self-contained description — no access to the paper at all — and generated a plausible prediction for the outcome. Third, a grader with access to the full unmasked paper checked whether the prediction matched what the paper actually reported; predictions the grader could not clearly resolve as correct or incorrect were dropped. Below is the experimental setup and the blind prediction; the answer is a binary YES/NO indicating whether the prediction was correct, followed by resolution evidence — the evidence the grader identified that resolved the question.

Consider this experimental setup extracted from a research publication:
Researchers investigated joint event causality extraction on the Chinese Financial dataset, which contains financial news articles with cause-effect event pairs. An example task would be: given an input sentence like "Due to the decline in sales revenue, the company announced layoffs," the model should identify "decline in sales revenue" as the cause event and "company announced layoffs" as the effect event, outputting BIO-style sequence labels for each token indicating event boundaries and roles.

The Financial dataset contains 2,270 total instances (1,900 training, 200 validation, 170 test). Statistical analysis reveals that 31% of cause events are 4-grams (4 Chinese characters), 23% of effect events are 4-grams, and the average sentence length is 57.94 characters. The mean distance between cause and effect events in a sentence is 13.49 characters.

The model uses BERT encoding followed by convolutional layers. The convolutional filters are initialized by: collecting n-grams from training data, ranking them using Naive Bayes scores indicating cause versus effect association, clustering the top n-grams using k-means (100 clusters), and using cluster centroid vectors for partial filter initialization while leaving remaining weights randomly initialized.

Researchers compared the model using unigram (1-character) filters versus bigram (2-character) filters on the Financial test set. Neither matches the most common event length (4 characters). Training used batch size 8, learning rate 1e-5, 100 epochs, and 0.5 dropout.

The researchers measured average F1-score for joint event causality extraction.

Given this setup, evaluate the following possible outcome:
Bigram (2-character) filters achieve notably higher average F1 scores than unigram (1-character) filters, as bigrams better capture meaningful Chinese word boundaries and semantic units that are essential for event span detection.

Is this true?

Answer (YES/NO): NO